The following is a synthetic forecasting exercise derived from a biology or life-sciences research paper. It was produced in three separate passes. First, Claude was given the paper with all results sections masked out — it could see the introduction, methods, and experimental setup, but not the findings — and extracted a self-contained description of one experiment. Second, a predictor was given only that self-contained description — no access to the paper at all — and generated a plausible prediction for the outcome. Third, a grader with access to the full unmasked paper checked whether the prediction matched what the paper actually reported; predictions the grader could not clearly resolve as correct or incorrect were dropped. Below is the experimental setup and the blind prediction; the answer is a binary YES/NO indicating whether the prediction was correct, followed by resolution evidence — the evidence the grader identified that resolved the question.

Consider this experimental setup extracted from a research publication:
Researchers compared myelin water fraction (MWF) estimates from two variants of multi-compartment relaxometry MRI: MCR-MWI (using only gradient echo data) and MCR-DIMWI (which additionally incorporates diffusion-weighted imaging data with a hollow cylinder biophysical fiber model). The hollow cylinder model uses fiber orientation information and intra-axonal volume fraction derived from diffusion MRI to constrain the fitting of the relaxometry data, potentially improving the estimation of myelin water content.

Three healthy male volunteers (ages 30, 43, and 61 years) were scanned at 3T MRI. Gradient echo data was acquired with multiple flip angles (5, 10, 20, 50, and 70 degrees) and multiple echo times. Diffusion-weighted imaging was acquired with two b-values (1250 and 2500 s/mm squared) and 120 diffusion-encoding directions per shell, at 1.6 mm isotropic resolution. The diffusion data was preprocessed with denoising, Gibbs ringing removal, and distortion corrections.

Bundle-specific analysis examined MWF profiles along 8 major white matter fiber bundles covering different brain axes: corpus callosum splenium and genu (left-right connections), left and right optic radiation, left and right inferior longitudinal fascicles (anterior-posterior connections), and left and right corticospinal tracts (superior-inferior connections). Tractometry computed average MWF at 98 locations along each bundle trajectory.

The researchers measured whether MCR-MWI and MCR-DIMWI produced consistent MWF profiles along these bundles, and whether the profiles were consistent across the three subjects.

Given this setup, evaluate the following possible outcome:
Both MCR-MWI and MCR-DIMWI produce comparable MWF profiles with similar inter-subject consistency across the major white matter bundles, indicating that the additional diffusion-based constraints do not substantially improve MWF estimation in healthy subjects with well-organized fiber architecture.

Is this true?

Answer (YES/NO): NO